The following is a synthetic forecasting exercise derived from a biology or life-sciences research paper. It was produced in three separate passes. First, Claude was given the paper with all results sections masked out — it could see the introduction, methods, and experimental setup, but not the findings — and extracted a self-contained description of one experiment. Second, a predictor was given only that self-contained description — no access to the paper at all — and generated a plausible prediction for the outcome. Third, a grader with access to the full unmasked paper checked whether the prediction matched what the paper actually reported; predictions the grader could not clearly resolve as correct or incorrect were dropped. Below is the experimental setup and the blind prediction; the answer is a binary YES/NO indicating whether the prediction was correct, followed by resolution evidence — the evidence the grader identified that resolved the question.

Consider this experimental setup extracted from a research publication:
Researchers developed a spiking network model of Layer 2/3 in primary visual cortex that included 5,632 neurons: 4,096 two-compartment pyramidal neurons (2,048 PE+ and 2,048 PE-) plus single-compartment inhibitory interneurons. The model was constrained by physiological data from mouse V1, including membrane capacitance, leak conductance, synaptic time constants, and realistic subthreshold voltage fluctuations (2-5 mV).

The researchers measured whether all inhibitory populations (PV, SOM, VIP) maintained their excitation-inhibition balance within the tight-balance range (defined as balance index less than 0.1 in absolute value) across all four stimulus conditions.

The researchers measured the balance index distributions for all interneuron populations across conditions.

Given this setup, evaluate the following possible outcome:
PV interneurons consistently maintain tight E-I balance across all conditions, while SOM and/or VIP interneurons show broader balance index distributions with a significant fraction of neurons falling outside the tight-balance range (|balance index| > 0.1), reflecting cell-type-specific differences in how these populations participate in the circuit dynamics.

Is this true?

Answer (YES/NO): NO